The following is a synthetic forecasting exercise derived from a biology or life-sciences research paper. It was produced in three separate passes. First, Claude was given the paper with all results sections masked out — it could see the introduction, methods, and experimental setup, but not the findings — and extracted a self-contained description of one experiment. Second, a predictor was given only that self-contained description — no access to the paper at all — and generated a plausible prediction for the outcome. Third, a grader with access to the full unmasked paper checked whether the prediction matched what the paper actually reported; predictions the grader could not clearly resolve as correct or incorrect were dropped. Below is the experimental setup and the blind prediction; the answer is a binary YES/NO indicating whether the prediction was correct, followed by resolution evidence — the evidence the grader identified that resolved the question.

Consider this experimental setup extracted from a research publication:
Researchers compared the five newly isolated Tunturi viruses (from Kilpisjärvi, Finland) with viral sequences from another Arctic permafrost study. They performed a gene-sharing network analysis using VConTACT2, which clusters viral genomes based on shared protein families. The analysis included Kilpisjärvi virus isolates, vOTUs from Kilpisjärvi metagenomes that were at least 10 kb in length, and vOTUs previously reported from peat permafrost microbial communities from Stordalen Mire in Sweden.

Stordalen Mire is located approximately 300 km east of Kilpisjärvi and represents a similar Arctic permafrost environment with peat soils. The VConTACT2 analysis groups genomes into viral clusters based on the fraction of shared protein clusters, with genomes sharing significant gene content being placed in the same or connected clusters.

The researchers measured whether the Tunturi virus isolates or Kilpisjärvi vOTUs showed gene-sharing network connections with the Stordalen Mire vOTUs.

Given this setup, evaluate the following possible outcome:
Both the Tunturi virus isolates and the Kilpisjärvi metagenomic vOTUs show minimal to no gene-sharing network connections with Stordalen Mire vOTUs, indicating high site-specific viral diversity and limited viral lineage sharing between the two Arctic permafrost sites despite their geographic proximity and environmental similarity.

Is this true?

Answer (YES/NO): NO